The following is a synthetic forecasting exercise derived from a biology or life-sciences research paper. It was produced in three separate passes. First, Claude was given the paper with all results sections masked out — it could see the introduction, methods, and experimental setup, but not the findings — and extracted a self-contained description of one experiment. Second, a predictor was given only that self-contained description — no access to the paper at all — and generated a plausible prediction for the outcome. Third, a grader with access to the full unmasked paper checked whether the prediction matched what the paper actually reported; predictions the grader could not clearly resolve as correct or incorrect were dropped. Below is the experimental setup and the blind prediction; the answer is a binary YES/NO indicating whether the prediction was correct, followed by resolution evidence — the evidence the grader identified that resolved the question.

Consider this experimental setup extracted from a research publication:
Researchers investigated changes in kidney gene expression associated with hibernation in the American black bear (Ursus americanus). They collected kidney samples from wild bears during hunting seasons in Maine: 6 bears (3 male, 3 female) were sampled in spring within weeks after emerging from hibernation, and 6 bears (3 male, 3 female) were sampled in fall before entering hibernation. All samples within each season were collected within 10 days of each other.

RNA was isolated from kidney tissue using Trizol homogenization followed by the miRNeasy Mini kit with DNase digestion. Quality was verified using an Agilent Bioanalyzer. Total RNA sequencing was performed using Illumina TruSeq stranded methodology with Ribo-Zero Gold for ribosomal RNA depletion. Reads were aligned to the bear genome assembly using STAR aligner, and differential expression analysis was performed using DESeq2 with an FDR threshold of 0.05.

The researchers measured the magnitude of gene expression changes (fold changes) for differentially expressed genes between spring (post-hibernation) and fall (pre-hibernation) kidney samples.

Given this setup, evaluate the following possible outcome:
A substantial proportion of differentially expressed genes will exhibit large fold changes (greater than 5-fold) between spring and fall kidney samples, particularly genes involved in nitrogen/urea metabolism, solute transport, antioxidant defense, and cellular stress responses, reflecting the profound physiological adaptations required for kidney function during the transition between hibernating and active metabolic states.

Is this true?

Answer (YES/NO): NO